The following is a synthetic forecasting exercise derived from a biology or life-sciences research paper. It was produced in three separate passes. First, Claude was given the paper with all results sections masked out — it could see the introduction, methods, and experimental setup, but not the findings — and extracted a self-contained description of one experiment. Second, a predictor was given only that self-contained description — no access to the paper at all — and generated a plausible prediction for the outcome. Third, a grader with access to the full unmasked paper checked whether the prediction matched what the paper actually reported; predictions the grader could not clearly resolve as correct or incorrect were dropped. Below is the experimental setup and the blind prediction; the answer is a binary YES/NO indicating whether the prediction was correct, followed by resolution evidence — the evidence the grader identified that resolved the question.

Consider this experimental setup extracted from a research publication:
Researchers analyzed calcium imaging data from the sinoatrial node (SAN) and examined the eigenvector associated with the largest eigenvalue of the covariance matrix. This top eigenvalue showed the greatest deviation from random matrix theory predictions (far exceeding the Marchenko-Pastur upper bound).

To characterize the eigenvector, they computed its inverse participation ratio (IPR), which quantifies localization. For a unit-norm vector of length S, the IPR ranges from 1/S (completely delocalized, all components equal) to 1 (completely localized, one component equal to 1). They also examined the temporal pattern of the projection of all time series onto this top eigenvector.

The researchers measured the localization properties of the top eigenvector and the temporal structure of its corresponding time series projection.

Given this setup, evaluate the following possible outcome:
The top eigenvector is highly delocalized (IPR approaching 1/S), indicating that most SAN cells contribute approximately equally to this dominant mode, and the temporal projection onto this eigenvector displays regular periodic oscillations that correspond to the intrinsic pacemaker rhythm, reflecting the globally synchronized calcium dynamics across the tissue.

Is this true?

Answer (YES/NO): YES